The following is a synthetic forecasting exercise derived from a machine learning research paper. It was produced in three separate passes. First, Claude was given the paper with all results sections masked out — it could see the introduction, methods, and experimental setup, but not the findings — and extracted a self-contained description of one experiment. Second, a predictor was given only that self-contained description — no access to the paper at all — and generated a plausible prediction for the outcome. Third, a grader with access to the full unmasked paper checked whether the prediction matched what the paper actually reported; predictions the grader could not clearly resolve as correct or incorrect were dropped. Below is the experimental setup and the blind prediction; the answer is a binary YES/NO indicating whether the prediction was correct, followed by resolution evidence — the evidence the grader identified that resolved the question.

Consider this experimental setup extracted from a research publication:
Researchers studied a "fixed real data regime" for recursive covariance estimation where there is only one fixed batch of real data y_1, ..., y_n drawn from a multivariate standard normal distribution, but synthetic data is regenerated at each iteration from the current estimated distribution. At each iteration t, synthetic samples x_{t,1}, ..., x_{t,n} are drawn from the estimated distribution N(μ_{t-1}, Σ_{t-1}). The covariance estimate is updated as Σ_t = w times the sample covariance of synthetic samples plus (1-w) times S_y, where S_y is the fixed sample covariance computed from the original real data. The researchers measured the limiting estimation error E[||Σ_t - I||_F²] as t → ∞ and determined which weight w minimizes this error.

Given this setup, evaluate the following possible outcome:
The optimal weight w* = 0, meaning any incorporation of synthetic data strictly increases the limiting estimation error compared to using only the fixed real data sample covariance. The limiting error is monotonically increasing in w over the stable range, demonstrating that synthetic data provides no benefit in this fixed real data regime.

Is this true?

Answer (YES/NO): YES